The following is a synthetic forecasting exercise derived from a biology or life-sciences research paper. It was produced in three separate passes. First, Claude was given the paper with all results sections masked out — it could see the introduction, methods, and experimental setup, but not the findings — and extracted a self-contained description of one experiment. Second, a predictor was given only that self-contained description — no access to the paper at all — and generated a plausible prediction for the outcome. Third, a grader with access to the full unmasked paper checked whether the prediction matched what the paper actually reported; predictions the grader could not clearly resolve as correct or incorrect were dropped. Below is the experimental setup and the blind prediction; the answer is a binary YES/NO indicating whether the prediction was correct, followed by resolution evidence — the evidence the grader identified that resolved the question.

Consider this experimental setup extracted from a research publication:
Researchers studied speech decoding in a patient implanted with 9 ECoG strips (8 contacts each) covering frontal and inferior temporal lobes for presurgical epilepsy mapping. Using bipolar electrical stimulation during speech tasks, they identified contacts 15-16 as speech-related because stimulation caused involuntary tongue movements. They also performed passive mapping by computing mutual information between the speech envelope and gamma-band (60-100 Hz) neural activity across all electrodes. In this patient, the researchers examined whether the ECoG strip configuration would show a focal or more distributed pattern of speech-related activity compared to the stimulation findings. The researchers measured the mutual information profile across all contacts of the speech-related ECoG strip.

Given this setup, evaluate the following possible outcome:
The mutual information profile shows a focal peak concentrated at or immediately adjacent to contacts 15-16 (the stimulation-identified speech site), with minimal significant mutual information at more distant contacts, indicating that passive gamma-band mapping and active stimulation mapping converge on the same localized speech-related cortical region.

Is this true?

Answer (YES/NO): NO